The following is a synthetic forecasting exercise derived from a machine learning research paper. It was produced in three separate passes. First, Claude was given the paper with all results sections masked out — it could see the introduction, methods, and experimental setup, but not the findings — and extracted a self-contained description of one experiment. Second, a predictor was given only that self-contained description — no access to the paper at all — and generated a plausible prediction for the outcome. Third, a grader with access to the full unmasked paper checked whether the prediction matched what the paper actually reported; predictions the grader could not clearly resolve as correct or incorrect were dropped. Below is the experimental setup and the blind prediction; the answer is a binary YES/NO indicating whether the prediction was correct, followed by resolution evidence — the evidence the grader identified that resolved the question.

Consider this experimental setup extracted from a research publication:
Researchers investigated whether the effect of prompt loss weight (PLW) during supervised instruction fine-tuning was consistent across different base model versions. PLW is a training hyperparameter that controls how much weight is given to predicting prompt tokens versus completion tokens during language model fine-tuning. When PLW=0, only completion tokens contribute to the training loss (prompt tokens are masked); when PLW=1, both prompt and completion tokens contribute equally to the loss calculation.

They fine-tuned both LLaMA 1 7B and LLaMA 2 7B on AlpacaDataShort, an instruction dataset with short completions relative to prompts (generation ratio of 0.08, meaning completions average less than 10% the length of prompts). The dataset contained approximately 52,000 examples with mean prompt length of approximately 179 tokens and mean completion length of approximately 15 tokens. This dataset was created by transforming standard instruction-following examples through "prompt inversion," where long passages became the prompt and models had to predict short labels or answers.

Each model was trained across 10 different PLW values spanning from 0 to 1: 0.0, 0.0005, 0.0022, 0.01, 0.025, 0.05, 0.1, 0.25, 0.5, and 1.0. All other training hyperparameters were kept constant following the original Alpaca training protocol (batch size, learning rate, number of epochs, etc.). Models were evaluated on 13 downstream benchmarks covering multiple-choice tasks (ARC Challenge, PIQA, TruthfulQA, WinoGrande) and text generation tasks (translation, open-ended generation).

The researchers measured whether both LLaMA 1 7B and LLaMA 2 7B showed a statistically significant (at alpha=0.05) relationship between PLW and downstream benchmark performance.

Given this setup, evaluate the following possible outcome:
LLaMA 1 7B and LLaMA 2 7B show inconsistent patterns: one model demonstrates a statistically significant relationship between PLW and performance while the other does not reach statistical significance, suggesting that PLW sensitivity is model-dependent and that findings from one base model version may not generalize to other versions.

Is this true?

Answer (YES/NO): NO